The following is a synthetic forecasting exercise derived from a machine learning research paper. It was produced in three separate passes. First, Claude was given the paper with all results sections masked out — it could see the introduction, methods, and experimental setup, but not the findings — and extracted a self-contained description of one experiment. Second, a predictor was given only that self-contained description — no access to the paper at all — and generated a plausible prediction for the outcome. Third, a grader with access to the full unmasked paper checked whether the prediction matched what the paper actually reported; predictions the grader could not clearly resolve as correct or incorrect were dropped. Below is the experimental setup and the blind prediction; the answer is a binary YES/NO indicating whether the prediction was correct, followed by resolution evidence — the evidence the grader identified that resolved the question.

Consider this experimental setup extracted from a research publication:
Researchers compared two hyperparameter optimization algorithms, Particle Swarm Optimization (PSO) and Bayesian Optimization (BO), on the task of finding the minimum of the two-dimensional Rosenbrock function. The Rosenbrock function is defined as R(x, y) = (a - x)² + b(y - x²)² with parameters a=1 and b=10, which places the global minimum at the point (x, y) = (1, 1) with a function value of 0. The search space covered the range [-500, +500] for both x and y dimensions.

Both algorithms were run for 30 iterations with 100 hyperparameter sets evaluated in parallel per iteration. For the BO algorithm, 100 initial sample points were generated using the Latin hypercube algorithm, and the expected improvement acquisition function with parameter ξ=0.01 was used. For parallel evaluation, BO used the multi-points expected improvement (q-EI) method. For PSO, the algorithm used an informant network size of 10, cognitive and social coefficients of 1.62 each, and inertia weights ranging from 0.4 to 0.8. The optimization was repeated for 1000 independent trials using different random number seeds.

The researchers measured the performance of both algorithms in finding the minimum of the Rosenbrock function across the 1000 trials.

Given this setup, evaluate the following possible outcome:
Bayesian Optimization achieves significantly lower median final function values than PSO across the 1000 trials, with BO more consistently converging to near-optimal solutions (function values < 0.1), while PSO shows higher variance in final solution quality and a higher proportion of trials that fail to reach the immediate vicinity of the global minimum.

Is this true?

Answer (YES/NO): NO